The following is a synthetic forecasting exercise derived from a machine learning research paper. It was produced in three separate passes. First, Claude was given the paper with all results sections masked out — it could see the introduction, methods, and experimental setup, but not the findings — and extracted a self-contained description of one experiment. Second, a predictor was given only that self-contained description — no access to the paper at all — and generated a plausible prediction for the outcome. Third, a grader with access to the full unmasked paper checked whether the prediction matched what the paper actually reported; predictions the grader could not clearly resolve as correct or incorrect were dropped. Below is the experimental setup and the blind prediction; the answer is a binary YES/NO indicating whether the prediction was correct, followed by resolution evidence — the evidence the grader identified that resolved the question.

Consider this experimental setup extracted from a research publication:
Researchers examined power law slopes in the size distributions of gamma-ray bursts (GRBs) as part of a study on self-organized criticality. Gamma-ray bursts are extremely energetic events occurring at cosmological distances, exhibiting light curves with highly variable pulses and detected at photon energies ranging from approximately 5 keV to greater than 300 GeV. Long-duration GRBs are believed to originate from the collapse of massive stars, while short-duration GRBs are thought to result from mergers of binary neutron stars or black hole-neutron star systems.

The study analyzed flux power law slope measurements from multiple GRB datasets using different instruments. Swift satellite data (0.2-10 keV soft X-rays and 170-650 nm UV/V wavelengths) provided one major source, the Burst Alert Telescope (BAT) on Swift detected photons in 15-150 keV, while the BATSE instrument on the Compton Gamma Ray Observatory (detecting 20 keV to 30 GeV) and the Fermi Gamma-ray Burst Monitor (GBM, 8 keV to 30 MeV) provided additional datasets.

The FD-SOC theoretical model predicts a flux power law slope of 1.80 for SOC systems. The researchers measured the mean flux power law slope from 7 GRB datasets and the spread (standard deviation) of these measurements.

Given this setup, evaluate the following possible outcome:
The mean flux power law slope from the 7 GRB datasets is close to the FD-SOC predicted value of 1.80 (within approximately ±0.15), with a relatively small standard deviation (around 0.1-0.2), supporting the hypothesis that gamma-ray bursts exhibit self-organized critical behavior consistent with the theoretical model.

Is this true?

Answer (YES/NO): YES